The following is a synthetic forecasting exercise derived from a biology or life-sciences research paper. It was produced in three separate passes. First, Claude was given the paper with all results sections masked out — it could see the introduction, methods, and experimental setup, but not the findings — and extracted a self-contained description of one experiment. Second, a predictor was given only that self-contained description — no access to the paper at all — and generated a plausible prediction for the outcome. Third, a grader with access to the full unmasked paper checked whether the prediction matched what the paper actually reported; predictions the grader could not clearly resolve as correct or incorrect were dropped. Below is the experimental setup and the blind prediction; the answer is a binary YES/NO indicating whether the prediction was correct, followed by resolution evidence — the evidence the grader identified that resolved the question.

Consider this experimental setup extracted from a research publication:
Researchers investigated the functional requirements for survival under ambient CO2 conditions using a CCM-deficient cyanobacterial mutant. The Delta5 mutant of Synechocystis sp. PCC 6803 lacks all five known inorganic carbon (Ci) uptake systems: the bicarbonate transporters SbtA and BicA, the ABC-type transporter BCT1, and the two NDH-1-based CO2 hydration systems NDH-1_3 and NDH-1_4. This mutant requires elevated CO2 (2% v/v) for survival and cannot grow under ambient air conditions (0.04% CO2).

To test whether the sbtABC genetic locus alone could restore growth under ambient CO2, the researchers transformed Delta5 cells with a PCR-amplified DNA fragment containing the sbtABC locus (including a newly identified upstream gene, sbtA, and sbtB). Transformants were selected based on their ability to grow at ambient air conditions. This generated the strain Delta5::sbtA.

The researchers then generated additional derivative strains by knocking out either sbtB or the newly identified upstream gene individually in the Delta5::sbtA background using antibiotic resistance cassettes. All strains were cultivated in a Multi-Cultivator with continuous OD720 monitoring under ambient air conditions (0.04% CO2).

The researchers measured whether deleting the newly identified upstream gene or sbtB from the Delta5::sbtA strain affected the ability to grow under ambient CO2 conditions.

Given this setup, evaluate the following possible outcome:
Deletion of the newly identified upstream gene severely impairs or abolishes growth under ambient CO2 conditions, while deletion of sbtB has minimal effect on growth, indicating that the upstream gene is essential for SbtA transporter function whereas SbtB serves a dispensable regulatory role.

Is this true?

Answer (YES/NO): NO